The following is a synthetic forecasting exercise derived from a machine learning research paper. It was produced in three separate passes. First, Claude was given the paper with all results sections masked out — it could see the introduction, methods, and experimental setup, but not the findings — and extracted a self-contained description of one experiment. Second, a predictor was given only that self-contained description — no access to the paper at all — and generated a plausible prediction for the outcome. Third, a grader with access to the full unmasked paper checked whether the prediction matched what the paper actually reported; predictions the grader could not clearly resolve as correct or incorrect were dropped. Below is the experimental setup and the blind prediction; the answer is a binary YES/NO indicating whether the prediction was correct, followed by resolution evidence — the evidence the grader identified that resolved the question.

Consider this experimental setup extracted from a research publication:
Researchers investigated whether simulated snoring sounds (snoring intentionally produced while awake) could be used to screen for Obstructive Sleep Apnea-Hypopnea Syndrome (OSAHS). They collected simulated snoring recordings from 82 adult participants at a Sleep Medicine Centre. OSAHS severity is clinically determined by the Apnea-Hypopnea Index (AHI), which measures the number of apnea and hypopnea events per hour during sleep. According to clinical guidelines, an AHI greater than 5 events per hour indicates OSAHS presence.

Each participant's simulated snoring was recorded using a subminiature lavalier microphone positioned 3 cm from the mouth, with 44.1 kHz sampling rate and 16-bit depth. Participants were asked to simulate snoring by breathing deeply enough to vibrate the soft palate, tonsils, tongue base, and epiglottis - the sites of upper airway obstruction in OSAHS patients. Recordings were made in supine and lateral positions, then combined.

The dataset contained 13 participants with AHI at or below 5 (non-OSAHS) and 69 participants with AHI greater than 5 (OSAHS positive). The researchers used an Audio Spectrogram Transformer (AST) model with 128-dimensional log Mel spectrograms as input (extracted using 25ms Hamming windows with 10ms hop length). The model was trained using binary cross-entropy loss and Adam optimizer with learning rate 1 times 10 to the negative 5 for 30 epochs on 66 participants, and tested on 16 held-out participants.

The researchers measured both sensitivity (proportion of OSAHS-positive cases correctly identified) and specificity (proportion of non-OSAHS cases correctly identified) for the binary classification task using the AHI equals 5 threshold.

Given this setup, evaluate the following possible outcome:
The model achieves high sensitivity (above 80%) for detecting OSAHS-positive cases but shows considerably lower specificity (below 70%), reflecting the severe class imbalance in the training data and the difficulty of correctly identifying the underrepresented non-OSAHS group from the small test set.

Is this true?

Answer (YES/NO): YES